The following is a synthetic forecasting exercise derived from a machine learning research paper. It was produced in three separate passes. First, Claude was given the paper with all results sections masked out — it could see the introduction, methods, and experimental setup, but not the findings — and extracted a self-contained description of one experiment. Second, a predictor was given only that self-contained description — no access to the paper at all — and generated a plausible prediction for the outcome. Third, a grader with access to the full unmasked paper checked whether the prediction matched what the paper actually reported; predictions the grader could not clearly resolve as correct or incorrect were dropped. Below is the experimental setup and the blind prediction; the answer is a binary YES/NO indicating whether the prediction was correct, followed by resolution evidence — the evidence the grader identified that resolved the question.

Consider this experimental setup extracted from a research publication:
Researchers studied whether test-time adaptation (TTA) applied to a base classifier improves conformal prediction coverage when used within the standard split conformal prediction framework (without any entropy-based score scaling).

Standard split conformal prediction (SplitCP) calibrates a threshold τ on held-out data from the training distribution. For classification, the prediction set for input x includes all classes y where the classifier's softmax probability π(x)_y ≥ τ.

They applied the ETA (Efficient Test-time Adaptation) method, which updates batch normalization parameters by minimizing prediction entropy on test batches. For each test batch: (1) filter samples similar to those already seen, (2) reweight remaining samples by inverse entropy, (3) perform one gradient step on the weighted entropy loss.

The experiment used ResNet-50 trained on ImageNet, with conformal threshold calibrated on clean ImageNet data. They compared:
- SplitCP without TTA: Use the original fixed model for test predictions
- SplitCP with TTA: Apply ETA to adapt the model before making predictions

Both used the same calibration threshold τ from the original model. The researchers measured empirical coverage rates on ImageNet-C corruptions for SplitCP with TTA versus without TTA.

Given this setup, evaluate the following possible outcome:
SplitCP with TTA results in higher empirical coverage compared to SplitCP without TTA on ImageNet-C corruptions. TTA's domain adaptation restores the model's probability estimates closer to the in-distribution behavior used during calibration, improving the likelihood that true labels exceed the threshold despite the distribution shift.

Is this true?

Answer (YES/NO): YES